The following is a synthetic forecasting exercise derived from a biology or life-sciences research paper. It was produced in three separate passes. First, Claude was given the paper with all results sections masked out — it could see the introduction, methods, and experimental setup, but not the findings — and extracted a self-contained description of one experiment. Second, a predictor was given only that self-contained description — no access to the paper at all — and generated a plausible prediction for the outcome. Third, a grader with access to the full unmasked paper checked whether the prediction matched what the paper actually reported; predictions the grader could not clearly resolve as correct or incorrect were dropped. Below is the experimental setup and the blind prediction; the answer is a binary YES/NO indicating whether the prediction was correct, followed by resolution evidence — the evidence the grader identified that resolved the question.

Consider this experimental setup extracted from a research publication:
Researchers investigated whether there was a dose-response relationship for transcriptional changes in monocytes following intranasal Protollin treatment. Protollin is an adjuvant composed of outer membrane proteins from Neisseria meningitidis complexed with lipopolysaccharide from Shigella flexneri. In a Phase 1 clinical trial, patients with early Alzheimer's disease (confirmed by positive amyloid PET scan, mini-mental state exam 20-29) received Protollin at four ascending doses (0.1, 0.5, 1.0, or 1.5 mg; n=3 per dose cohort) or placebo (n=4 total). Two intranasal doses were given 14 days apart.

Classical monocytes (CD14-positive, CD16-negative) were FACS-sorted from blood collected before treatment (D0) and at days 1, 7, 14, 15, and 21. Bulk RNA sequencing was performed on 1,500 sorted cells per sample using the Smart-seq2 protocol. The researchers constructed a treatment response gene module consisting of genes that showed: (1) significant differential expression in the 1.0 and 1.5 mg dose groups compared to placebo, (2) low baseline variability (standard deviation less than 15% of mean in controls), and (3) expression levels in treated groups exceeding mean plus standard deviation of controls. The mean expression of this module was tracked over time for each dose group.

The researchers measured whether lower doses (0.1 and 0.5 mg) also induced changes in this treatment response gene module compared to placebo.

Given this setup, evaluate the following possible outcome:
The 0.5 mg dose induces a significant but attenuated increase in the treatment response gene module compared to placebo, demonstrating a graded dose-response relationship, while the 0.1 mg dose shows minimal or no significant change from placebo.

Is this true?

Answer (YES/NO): NO